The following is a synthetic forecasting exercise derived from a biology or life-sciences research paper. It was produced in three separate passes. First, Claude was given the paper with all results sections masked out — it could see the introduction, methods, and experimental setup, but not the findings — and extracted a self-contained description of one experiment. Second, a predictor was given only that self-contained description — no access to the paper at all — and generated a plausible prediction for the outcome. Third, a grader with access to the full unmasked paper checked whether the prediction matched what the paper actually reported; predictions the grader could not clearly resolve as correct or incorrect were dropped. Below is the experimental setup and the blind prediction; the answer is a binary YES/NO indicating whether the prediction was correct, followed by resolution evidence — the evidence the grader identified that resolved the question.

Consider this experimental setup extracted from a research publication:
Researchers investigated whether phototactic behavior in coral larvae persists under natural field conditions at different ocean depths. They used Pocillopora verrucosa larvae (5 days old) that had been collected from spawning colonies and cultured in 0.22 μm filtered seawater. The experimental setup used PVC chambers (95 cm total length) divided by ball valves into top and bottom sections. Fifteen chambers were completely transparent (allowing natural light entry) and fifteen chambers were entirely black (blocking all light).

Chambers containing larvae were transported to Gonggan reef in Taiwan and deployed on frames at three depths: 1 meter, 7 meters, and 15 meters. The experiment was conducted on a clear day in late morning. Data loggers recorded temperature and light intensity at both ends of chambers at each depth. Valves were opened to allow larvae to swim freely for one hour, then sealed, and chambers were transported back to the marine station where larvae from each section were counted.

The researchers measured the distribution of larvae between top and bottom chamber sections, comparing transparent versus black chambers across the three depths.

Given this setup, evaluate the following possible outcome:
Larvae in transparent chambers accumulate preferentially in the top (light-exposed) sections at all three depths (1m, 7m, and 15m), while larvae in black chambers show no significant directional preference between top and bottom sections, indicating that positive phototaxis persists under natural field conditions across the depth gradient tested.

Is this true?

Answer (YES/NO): YES